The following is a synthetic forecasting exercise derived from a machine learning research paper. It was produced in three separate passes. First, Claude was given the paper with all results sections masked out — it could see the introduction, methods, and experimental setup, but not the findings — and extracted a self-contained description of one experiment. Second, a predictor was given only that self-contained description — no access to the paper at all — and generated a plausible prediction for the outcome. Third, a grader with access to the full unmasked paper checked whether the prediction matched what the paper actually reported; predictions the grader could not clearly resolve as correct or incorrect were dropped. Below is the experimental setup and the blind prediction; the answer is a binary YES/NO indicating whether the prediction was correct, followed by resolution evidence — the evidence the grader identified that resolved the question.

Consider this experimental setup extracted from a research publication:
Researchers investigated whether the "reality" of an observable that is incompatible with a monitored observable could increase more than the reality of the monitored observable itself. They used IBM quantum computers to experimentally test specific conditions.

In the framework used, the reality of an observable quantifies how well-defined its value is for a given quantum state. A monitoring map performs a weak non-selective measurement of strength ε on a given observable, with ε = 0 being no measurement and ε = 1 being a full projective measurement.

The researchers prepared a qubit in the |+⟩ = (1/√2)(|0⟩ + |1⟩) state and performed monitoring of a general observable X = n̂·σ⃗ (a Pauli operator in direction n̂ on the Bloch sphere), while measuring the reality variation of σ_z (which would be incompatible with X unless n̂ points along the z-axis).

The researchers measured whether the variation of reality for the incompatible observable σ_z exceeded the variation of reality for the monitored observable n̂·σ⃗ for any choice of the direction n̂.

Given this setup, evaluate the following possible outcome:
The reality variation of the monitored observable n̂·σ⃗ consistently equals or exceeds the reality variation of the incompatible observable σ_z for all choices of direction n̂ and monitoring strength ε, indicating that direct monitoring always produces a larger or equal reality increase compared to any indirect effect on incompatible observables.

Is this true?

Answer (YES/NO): NO